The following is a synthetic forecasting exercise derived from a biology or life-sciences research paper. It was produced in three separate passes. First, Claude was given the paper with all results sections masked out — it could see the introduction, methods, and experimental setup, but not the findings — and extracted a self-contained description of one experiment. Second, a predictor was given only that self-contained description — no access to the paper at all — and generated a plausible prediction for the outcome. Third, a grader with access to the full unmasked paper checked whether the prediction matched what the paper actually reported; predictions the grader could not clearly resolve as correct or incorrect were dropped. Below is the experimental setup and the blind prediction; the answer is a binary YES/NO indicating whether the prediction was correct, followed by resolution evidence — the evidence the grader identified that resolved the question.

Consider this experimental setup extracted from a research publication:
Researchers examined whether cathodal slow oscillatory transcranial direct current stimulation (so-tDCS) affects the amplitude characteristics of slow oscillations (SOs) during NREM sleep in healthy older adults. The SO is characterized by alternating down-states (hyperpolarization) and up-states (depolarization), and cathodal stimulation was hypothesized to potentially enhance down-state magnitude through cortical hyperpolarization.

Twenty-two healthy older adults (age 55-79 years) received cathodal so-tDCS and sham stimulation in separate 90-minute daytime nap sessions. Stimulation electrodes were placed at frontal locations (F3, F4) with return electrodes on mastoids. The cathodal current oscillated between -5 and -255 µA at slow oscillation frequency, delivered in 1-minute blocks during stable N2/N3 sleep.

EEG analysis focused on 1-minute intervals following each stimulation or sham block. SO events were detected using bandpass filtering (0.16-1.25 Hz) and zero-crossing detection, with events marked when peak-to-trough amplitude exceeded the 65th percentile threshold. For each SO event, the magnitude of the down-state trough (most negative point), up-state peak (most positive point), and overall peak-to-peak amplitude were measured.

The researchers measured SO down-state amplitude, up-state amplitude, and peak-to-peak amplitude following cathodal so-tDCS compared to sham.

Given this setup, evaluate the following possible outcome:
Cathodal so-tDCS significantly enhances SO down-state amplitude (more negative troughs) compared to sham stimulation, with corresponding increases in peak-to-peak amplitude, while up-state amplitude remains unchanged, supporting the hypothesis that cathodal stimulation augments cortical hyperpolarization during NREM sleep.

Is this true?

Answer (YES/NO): NO